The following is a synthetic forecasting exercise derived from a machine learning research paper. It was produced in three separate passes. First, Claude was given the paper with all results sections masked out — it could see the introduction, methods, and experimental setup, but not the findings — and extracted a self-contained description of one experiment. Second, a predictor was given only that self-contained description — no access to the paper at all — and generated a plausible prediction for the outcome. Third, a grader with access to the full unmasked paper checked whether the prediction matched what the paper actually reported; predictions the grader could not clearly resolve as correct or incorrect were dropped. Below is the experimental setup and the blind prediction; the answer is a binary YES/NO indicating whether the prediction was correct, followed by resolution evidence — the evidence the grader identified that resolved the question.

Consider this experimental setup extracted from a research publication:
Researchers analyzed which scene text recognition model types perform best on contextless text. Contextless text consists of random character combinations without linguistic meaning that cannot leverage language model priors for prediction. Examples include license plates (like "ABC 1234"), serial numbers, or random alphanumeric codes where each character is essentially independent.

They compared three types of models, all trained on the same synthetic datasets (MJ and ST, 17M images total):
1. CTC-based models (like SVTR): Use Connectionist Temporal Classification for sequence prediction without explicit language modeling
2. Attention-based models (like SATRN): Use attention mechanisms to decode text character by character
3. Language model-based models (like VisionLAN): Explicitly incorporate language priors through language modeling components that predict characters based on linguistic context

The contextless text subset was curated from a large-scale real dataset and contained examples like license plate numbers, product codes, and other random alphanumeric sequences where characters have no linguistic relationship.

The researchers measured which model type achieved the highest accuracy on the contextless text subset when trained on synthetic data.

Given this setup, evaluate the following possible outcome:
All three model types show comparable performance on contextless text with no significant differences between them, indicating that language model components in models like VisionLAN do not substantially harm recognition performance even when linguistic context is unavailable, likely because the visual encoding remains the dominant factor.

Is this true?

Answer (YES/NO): NO